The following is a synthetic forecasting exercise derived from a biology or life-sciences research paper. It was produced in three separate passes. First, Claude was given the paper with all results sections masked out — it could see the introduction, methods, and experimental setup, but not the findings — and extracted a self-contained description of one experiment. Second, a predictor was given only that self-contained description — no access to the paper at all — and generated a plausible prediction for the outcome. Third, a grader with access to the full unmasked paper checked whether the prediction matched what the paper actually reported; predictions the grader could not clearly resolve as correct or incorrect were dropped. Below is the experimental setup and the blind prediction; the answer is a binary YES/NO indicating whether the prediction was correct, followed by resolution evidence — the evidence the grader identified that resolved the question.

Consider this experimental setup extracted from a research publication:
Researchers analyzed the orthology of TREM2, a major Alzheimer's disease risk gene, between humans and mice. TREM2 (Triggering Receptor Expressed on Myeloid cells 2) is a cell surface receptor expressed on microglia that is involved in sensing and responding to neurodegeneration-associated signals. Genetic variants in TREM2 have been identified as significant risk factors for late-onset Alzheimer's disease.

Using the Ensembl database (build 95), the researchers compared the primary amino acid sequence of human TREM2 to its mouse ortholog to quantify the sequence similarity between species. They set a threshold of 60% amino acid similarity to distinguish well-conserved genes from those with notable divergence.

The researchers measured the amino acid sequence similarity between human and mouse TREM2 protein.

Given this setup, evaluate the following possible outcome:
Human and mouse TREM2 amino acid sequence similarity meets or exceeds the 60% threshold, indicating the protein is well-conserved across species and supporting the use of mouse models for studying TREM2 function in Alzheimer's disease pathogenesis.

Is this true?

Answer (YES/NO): NO